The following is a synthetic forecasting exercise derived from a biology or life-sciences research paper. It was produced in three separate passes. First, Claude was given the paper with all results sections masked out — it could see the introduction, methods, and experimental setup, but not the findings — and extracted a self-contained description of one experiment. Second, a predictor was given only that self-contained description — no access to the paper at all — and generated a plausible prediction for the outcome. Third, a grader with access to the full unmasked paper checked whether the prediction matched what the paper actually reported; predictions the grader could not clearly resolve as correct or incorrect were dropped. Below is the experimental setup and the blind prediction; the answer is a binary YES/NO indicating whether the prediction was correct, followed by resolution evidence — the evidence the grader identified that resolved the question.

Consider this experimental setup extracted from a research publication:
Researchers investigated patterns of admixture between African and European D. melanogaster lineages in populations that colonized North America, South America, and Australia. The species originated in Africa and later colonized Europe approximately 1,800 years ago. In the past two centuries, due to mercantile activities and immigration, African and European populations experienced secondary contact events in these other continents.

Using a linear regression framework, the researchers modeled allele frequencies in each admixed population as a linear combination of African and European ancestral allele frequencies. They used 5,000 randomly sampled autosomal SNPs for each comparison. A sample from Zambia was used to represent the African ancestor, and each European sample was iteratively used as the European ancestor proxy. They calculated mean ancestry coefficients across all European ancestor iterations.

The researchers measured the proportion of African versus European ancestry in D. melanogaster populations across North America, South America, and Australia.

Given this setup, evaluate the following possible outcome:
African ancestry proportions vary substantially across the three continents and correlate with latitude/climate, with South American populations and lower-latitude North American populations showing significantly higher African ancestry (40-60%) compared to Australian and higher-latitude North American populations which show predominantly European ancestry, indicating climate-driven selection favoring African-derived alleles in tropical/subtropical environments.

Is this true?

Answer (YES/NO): NO